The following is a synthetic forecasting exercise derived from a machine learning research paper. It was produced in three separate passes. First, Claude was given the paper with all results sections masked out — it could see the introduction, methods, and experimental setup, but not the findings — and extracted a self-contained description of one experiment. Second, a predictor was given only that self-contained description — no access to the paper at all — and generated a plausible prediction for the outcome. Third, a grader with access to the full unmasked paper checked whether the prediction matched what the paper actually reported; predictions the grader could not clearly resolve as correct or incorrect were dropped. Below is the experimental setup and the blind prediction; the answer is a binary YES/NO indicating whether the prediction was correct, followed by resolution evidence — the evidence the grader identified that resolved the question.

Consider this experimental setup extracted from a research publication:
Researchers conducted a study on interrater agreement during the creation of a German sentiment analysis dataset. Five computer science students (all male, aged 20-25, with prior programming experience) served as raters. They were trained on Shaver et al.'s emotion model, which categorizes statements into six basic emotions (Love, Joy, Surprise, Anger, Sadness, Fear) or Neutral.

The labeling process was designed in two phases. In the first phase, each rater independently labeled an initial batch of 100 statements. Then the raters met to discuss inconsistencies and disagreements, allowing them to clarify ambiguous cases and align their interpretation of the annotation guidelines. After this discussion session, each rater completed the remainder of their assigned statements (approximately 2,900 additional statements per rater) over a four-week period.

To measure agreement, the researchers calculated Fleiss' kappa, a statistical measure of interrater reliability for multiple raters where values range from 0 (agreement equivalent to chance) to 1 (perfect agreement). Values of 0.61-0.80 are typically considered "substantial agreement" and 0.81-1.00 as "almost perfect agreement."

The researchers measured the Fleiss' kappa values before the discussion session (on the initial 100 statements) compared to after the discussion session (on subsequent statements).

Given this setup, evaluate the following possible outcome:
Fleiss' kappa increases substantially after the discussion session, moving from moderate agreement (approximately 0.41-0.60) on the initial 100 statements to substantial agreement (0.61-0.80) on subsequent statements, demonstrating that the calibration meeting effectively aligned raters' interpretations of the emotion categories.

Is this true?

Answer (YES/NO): NO